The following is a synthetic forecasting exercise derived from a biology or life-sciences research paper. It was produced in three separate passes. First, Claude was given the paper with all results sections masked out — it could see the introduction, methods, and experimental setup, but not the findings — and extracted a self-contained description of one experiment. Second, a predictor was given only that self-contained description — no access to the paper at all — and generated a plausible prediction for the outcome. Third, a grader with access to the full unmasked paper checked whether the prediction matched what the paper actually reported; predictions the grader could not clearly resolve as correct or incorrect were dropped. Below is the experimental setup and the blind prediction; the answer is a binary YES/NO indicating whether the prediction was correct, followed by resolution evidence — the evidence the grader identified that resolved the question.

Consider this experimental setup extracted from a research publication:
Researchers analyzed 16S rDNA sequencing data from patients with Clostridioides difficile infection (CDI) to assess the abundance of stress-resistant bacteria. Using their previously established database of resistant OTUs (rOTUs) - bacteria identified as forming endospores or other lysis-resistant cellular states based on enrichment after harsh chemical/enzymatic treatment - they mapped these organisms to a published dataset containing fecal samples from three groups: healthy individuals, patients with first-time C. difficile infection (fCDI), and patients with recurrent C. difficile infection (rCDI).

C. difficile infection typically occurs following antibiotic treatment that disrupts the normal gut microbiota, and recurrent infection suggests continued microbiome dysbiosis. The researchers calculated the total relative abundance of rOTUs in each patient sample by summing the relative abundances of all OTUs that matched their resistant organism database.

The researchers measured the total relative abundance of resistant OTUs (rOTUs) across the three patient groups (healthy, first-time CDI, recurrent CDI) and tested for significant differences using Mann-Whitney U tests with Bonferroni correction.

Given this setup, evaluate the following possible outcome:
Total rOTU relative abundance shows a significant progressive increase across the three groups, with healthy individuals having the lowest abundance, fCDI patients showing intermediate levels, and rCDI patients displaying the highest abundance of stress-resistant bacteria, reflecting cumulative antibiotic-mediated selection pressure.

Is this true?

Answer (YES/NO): NO